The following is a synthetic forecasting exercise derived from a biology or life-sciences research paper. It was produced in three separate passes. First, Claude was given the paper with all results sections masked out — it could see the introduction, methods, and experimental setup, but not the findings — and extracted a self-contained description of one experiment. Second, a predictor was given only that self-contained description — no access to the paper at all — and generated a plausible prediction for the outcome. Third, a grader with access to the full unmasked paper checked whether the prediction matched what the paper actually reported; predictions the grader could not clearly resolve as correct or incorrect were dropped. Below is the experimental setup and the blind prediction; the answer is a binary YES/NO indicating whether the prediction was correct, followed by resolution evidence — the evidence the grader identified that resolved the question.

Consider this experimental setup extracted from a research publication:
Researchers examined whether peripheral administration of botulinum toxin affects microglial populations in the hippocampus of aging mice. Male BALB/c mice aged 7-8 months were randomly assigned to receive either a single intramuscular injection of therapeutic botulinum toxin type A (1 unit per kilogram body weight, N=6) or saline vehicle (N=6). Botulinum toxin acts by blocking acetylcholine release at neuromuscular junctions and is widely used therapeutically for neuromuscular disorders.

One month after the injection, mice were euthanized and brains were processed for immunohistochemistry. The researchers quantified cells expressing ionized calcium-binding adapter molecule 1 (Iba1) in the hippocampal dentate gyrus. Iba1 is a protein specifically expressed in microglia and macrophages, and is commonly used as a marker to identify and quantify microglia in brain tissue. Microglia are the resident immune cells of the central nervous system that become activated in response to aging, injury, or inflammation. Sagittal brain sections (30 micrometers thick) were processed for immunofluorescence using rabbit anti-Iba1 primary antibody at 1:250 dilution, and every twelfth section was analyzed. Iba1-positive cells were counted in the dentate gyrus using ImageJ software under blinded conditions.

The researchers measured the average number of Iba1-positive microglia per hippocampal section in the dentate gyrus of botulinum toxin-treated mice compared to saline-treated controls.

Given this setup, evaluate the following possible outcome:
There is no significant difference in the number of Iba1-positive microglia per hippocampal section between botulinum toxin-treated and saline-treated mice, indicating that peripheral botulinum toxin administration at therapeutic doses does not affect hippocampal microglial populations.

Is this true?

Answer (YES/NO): NO